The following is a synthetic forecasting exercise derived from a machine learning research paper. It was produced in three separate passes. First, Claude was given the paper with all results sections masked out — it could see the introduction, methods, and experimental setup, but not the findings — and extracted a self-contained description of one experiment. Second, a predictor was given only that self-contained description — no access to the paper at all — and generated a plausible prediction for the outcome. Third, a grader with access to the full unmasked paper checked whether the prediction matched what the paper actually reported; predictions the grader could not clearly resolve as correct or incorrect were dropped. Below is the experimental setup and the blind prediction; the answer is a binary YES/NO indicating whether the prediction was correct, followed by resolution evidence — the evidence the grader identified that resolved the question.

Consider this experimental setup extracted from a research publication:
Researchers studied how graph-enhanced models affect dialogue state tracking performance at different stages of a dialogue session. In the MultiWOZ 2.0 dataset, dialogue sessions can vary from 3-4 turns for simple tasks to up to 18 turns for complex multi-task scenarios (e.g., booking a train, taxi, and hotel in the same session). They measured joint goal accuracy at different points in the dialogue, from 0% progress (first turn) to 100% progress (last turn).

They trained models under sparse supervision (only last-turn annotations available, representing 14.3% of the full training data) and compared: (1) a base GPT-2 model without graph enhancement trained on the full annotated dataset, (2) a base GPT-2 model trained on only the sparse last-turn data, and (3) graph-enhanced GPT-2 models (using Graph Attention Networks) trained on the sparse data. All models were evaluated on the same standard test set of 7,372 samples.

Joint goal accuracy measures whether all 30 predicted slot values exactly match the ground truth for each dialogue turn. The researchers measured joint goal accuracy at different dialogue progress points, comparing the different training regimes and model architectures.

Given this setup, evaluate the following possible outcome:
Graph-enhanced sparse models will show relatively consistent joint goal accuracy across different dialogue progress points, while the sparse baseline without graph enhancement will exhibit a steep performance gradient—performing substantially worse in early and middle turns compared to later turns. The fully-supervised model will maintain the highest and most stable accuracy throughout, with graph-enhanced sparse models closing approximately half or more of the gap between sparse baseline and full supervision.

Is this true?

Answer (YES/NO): NO